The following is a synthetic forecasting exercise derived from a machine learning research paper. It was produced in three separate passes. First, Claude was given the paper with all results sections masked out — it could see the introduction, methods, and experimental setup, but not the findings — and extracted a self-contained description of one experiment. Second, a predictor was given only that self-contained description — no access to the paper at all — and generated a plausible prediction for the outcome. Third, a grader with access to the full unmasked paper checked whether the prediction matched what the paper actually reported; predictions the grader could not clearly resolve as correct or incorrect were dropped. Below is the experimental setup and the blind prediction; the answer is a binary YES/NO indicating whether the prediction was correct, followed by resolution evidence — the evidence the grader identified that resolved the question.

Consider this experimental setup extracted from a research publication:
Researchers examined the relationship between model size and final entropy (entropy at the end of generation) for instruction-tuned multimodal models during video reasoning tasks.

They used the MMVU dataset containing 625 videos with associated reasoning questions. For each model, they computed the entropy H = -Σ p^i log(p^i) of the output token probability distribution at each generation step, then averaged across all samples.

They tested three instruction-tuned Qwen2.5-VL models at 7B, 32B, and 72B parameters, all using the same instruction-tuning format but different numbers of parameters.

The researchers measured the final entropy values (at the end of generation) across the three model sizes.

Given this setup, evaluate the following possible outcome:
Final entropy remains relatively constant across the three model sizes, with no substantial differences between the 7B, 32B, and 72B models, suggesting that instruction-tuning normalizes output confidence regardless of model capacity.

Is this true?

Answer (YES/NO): NO